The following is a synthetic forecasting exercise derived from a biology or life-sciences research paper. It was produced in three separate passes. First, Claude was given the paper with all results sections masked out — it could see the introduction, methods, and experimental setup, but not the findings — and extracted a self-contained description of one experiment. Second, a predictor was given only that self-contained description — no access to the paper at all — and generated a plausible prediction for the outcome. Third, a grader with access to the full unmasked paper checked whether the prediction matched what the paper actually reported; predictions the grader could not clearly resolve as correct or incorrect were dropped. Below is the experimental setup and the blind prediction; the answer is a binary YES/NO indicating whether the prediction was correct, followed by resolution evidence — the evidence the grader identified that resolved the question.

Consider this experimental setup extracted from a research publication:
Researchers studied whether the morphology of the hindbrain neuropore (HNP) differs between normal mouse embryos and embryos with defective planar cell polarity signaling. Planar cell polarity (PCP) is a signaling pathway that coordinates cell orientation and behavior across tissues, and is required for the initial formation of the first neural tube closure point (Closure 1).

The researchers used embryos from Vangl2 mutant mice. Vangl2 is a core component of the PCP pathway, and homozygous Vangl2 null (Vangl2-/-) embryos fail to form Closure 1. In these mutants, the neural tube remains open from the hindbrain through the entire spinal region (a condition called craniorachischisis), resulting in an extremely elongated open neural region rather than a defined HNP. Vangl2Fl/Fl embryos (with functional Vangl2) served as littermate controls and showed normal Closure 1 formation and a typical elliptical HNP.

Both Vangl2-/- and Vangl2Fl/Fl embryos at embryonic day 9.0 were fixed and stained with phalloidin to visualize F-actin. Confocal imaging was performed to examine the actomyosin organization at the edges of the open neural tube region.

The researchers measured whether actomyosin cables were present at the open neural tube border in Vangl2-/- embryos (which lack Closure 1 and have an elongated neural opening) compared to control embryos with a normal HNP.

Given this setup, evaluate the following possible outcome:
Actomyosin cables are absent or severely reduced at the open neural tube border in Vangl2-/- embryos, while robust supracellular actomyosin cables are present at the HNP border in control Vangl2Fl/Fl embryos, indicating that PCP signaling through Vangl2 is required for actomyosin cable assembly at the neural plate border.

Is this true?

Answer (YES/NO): NO